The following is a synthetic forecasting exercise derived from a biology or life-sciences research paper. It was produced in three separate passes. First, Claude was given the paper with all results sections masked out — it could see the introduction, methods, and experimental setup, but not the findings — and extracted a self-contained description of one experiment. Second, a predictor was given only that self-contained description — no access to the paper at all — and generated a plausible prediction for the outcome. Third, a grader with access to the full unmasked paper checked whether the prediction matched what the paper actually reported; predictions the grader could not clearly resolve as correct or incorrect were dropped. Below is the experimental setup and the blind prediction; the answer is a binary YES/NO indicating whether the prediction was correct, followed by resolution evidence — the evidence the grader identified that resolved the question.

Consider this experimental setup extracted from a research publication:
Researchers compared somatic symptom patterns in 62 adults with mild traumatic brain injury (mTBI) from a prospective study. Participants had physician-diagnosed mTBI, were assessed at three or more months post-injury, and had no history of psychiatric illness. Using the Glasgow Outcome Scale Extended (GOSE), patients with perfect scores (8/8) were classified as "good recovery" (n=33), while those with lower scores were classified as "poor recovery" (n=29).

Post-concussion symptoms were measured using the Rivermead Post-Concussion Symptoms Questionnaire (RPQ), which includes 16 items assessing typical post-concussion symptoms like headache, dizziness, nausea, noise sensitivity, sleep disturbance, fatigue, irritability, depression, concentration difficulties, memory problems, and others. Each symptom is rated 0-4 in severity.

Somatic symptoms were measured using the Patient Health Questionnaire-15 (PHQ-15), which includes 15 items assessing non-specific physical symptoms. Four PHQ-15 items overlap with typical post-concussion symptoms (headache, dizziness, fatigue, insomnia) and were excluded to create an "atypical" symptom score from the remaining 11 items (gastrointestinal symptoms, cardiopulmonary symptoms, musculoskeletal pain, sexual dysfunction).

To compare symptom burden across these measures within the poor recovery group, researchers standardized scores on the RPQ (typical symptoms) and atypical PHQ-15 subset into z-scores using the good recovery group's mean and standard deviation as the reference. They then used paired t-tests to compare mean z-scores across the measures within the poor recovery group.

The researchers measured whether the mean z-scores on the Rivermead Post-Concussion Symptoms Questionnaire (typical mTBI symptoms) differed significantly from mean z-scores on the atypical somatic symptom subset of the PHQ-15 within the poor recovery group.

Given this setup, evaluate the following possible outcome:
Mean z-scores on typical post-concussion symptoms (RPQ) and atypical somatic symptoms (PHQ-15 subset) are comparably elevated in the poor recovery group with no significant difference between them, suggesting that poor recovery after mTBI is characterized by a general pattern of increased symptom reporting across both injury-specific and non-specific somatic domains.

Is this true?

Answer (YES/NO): NO